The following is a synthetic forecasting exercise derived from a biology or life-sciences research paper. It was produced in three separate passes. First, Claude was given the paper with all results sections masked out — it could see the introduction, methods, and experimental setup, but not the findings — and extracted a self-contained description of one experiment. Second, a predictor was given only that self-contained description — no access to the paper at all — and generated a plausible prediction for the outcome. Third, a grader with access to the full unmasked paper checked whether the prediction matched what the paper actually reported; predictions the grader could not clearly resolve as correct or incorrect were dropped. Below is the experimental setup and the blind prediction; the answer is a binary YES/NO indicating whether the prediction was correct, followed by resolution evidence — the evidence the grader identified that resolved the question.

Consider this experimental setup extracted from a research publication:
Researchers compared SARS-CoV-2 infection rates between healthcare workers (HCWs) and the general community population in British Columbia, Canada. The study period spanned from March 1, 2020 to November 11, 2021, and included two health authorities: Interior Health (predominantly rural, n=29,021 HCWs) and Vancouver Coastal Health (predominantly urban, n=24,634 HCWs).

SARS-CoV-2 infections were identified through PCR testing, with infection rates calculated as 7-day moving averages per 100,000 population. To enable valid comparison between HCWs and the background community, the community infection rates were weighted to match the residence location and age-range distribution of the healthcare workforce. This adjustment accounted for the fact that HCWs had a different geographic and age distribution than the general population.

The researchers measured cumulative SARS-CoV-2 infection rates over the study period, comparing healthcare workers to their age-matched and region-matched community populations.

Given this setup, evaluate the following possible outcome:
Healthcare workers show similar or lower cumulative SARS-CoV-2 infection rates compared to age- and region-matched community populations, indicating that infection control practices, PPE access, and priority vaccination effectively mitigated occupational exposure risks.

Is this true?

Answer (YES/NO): YES